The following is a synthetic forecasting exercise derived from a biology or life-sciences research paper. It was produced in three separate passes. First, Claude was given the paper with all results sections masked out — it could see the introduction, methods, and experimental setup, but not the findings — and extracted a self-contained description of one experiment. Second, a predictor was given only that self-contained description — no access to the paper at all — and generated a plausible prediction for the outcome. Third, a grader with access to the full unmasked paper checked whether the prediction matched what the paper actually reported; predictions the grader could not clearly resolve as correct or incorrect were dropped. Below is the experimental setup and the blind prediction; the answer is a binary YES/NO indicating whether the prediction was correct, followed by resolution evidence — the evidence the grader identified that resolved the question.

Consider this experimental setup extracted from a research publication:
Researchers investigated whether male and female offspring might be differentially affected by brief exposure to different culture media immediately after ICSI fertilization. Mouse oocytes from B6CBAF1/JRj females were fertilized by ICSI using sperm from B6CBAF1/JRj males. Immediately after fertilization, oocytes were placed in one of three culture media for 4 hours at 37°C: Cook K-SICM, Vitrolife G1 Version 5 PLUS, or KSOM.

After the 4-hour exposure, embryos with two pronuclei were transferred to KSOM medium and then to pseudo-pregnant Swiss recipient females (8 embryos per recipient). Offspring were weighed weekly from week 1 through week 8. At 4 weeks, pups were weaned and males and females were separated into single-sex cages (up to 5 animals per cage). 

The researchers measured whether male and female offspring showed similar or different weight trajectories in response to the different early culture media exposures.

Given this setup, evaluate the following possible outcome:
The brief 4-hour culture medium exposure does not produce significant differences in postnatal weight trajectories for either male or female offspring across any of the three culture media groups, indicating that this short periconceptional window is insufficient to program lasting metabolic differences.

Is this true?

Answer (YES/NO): NO